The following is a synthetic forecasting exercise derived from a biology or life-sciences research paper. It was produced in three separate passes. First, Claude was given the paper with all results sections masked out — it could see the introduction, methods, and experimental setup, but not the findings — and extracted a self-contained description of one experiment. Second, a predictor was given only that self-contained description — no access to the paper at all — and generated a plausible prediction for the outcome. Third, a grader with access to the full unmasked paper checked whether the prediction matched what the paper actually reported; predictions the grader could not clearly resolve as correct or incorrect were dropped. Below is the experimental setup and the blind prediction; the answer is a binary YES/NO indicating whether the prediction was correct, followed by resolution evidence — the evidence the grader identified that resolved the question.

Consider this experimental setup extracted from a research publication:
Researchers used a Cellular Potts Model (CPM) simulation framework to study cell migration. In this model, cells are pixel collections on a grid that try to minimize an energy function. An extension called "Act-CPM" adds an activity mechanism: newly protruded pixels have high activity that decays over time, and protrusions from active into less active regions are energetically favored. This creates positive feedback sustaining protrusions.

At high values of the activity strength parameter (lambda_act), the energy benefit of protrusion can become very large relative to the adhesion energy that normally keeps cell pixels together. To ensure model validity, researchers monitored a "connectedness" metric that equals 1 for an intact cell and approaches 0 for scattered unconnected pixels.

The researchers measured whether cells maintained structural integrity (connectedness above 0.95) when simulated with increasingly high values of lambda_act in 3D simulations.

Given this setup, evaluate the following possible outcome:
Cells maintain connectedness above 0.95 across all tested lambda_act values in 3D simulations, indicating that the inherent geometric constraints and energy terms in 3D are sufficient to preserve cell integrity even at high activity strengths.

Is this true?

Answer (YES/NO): NO